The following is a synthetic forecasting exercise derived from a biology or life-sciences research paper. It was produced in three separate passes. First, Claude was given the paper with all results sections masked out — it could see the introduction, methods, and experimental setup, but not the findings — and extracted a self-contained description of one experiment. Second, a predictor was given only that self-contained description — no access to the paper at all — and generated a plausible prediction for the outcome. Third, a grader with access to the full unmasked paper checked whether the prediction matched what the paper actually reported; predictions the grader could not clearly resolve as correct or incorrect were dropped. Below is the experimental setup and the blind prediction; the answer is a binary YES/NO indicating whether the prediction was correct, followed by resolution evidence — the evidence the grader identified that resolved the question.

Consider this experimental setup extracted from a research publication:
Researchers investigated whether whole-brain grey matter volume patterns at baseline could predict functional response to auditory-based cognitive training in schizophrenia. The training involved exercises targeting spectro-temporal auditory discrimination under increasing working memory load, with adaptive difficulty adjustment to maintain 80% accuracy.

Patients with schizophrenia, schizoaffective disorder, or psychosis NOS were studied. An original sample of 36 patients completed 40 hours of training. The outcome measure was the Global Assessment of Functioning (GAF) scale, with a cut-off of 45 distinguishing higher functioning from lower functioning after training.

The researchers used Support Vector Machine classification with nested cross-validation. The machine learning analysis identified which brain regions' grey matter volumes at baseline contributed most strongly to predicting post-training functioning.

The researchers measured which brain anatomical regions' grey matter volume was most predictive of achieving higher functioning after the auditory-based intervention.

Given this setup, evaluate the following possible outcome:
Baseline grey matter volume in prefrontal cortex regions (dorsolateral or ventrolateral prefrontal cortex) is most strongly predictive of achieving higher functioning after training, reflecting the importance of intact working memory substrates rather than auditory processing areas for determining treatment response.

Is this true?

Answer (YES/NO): NO